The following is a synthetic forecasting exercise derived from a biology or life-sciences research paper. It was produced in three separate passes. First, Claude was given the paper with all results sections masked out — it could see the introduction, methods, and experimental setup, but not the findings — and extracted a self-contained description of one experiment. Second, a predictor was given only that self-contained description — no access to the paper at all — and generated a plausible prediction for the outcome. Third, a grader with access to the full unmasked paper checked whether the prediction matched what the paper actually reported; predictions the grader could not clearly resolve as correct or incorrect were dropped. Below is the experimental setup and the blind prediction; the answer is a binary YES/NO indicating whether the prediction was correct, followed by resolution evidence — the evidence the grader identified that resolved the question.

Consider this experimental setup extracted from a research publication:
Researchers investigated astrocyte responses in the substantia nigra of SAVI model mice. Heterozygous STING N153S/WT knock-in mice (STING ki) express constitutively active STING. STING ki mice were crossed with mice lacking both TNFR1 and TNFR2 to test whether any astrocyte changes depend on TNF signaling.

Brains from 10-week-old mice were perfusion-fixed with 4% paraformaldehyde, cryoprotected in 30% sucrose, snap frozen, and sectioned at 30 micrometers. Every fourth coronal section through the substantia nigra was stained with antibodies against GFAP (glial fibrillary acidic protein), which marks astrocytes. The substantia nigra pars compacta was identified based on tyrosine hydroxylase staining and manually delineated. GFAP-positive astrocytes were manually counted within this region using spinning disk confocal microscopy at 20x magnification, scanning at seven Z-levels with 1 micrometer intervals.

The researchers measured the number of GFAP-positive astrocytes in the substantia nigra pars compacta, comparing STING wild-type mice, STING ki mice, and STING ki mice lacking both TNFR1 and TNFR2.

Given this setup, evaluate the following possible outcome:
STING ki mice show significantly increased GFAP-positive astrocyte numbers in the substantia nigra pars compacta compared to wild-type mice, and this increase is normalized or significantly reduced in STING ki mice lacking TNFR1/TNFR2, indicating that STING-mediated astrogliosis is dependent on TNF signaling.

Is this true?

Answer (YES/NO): NO